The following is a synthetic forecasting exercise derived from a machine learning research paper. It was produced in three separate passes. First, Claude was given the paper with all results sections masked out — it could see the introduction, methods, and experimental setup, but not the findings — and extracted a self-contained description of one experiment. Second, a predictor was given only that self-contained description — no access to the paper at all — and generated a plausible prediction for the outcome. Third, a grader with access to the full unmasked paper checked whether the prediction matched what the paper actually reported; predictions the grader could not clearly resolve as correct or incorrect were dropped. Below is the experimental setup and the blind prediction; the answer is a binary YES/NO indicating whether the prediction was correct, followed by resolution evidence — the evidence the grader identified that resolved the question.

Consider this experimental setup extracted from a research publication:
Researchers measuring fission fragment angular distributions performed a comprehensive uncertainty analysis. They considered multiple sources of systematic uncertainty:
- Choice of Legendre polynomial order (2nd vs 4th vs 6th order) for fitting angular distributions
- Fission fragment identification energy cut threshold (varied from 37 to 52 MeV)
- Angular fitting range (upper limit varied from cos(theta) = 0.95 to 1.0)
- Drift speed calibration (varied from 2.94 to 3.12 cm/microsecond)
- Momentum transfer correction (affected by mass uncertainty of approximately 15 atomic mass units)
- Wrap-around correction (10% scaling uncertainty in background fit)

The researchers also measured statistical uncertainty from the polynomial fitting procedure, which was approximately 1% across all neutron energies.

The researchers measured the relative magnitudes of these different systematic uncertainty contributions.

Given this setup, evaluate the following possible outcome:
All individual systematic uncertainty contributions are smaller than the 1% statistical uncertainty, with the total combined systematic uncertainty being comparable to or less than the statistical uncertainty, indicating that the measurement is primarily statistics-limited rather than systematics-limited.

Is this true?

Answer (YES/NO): NO